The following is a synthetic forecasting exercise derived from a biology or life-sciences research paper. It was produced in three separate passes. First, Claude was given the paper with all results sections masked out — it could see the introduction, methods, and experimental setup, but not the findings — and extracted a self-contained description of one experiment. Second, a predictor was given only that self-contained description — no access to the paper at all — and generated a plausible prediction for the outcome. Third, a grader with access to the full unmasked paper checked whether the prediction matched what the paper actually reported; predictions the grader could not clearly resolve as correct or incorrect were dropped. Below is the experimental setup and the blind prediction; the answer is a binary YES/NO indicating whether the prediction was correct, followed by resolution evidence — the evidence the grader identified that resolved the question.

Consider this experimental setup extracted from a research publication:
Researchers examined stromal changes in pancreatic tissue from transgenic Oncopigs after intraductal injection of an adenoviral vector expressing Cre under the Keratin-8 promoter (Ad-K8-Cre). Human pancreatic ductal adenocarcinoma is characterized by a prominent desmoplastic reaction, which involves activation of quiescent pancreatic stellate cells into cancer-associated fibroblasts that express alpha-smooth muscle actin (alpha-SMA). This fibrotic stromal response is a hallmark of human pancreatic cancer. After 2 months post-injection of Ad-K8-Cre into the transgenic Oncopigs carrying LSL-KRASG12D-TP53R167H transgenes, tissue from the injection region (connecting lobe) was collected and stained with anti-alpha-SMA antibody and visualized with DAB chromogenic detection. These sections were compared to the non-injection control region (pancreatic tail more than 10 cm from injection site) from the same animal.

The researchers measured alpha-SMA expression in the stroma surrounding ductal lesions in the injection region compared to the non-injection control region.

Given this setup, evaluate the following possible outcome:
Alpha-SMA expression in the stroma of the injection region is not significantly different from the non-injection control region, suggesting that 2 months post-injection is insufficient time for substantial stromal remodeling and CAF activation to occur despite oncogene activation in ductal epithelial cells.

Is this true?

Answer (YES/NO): NO